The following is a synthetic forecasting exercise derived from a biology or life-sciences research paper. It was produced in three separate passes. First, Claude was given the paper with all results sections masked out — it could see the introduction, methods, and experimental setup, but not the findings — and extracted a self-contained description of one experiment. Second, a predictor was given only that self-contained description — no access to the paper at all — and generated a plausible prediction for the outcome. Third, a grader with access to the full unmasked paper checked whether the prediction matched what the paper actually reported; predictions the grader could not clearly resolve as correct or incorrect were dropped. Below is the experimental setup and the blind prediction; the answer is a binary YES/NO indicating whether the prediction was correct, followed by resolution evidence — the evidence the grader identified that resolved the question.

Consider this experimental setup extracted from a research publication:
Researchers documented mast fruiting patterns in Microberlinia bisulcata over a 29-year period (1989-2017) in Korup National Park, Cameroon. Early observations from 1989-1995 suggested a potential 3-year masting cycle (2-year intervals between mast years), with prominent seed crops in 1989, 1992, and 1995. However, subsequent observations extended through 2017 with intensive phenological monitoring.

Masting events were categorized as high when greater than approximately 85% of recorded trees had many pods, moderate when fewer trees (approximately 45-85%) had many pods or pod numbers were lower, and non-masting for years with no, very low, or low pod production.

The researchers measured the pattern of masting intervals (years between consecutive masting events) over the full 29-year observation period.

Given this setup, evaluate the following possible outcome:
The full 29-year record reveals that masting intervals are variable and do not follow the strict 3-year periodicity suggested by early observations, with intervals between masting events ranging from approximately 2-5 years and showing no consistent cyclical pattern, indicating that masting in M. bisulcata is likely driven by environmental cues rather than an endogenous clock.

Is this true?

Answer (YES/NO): NO